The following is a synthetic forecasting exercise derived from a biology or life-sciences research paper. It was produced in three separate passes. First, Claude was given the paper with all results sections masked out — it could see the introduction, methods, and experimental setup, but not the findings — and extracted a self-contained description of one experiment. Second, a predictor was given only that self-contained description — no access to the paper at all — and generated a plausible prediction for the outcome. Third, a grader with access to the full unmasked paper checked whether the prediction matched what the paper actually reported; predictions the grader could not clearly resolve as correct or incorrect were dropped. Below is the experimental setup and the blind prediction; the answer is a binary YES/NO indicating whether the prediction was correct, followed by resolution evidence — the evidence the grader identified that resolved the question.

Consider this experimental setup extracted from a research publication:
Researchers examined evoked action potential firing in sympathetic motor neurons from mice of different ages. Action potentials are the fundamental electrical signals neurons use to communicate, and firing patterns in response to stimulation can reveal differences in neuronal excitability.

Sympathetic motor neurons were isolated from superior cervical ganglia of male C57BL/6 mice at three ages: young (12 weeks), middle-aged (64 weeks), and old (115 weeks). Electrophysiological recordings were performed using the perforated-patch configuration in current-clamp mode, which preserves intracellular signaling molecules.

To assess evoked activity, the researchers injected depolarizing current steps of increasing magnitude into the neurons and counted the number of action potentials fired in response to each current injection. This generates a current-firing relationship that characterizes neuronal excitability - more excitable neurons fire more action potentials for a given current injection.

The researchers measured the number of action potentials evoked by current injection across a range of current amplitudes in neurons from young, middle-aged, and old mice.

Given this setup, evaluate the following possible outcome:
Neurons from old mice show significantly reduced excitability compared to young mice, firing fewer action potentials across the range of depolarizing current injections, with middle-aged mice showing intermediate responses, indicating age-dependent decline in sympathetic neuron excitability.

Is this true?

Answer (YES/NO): NO